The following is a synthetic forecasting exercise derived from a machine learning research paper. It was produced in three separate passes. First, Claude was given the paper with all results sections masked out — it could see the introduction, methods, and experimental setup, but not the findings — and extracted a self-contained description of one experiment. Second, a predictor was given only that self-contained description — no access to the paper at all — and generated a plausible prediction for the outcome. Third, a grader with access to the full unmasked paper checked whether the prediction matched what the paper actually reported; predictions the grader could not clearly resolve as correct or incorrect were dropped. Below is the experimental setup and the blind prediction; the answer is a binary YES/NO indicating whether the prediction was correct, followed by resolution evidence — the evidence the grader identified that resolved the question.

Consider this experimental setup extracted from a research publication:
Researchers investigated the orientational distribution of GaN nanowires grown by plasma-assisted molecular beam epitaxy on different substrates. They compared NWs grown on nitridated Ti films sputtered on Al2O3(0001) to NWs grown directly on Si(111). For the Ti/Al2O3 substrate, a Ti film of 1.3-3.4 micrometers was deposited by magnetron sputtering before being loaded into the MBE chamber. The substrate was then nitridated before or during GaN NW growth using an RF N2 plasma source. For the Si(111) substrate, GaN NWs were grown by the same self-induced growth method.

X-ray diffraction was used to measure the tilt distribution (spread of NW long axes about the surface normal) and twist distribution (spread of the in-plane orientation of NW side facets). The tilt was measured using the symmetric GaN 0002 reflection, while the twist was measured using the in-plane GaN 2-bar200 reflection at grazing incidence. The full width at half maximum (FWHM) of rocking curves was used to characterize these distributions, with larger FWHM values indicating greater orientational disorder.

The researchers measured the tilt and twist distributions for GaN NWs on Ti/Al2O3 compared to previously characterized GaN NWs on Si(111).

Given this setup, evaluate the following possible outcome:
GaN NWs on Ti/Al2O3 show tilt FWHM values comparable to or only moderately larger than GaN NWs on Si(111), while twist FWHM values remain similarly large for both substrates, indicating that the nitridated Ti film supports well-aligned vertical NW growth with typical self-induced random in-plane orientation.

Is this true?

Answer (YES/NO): NO